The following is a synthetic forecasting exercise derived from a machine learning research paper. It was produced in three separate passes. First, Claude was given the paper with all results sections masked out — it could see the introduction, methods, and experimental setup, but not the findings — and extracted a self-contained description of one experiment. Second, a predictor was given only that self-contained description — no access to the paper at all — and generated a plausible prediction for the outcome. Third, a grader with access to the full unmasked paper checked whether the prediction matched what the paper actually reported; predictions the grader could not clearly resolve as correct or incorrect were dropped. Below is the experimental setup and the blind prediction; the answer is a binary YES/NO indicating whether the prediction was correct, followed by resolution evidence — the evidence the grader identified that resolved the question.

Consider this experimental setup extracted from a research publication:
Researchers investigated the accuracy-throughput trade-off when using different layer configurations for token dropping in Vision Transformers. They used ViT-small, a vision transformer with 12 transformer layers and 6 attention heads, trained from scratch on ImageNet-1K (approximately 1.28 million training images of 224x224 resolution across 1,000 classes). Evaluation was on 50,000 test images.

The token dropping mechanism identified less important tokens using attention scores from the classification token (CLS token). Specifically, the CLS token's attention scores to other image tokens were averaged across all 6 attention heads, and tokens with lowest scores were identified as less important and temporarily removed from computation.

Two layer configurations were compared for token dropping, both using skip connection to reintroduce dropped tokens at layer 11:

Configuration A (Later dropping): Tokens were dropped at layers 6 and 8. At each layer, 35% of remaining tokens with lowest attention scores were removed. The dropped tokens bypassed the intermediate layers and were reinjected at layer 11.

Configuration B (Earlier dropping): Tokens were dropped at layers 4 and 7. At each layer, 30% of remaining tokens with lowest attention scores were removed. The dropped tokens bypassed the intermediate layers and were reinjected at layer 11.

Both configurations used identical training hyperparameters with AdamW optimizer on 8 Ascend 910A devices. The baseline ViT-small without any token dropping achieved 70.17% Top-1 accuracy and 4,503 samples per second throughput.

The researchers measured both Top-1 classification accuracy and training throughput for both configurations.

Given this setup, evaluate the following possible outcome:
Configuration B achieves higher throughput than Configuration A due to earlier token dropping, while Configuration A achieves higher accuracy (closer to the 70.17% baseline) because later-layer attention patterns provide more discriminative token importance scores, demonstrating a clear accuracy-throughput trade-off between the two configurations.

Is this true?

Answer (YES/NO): YES